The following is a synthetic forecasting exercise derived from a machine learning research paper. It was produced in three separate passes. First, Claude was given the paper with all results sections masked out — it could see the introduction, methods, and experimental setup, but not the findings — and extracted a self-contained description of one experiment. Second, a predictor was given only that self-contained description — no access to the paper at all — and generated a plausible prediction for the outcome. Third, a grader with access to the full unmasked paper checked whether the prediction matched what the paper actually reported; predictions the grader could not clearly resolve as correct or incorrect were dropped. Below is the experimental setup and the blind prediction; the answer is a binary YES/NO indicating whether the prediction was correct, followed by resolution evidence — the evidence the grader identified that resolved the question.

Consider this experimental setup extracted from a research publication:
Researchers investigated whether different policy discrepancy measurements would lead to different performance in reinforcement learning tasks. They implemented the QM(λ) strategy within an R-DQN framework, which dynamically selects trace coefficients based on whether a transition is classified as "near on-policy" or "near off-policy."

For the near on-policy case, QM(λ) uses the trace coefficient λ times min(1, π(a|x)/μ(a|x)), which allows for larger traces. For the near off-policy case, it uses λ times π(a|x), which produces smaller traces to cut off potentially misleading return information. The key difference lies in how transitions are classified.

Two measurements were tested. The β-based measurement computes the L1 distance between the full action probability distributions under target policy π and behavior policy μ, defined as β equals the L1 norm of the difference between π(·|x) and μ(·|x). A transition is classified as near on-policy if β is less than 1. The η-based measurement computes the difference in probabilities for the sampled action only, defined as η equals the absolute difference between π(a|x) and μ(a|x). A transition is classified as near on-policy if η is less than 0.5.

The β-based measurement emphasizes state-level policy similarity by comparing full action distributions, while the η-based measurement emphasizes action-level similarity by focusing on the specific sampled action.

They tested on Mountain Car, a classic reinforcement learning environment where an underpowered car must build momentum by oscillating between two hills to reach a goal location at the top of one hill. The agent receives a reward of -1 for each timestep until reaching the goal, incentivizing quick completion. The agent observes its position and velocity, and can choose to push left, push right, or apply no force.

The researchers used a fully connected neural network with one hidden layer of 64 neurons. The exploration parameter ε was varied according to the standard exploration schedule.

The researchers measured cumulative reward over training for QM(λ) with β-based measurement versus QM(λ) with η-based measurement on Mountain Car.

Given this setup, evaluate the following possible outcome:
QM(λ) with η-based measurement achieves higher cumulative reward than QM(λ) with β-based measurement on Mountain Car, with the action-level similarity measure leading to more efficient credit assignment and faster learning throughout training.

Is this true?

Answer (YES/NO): NO